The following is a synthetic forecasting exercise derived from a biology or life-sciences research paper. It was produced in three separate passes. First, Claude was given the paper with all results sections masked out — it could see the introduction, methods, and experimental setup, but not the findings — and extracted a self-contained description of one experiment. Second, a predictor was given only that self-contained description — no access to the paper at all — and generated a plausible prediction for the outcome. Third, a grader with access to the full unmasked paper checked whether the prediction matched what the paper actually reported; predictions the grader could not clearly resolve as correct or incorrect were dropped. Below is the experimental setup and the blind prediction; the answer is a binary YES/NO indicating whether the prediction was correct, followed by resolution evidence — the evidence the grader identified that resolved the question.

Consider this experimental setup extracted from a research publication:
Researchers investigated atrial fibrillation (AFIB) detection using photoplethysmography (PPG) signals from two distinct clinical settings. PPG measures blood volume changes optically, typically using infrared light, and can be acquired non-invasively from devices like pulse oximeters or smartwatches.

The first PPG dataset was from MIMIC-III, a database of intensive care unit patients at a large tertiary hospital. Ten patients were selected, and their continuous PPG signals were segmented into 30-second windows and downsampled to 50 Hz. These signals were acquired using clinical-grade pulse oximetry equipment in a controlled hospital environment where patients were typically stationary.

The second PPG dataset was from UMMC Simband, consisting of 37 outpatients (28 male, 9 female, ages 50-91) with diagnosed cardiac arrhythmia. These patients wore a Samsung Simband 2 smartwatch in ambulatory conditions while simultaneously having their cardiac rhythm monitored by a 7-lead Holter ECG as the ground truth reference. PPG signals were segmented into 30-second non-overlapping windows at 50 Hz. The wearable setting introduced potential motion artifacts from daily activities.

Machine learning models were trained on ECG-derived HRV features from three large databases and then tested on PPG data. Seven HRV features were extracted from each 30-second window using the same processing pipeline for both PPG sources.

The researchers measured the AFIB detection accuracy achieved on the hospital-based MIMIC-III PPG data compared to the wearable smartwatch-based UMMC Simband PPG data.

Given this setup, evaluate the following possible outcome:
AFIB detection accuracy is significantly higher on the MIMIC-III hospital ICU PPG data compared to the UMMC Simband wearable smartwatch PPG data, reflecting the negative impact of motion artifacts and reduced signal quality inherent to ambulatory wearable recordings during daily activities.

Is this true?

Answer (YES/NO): YES